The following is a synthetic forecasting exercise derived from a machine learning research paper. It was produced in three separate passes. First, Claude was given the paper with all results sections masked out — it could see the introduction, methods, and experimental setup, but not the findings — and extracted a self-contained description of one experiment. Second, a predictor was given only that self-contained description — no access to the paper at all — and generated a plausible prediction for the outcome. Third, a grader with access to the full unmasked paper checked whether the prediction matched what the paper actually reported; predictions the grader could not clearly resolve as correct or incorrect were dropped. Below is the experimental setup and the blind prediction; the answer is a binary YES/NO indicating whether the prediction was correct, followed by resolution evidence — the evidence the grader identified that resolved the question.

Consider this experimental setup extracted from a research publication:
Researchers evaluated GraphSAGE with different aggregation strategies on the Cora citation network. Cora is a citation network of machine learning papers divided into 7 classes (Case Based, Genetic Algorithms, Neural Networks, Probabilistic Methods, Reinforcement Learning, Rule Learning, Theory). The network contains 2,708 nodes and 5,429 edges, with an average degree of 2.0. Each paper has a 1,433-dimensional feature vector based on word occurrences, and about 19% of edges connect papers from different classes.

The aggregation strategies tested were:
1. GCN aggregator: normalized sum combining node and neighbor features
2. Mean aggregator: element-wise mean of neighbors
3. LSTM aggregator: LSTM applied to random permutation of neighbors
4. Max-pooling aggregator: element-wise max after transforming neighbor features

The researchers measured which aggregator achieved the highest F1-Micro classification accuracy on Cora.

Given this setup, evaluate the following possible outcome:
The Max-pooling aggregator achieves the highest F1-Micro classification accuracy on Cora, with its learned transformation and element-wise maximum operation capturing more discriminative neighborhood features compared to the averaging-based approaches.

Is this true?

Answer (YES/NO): NO